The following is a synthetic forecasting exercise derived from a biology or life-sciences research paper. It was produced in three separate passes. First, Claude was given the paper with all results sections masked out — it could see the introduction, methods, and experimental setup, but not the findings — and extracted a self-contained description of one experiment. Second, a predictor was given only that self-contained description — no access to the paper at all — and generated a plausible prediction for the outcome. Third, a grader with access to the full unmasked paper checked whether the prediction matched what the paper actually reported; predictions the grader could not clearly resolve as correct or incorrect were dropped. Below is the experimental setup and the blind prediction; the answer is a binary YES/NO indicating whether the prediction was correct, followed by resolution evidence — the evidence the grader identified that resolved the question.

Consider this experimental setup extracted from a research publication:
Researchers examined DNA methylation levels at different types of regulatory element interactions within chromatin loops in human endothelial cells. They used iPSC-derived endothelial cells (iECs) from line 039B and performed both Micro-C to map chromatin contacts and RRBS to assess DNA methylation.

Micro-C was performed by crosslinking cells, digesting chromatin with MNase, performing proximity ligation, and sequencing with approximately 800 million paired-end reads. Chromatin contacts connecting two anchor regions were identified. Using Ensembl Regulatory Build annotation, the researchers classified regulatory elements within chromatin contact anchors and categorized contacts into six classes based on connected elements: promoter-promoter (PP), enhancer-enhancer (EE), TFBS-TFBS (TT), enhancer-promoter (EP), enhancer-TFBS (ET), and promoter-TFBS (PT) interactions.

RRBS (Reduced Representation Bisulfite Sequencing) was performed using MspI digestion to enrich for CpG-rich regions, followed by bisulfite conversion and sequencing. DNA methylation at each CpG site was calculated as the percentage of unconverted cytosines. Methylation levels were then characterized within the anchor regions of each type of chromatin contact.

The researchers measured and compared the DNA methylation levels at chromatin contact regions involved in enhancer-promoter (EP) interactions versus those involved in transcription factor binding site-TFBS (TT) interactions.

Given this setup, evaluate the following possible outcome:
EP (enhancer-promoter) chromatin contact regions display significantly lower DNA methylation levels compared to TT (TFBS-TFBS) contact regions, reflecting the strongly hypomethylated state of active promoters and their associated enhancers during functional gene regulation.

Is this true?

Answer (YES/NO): YES